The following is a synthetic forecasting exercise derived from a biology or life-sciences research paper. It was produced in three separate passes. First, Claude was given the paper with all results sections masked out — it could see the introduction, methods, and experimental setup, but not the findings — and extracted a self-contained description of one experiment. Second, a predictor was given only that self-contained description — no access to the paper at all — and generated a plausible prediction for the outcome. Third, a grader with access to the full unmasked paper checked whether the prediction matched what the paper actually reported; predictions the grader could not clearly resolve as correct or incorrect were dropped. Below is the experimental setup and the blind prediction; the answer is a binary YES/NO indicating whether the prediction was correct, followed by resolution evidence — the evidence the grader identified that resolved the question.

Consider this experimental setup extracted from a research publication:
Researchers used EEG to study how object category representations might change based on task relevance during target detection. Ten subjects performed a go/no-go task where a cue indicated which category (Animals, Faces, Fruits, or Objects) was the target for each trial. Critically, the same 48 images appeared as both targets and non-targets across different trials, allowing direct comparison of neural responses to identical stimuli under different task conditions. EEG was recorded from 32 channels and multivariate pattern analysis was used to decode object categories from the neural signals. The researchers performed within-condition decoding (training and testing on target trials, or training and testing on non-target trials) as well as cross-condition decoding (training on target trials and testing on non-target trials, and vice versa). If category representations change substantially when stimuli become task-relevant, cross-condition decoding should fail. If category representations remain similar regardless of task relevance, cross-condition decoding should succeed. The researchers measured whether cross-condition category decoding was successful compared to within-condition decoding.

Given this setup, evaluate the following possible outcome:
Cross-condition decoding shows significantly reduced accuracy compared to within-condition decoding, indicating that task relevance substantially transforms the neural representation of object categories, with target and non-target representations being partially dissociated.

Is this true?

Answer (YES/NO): NO